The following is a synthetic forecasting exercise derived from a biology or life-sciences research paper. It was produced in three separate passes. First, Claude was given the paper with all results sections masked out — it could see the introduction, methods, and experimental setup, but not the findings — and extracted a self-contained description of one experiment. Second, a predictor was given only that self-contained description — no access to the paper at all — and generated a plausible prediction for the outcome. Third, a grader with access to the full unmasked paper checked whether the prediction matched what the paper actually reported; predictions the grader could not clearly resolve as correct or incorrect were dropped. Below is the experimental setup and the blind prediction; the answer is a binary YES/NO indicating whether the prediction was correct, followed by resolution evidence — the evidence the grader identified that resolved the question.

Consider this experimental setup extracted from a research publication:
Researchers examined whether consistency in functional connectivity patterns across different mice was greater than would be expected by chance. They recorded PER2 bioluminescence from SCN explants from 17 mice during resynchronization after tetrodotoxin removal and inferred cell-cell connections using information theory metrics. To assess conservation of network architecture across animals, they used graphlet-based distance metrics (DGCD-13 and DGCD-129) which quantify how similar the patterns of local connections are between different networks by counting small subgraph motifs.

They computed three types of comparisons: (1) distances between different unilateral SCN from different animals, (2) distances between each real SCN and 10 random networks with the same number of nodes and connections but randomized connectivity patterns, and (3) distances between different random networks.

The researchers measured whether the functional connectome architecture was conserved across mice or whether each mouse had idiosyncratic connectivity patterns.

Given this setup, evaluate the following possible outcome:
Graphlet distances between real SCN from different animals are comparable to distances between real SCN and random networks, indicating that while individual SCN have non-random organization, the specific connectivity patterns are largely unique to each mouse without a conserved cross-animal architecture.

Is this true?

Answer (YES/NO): NO